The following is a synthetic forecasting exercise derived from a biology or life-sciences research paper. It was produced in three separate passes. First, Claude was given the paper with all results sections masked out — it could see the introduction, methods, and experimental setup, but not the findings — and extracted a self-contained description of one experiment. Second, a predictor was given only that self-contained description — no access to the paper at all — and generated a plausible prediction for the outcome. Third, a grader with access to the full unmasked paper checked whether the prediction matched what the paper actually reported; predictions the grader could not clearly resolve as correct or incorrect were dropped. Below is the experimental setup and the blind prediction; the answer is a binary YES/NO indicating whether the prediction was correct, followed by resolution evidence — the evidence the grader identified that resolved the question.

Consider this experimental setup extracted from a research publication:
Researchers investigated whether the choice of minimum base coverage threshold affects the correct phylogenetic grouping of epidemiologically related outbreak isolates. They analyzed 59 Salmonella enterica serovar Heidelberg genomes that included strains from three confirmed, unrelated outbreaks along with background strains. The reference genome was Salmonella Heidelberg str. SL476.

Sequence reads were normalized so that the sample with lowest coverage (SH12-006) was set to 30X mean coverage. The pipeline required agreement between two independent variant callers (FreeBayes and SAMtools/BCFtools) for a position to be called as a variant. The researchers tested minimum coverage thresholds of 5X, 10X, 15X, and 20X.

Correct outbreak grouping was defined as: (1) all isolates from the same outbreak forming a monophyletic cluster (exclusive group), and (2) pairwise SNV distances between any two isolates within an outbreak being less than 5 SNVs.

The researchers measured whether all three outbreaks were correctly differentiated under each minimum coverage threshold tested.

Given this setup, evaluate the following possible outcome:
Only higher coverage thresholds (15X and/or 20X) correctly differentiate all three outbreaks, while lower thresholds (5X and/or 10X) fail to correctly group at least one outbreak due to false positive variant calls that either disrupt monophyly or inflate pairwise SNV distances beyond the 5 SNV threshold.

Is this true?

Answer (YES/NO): NO